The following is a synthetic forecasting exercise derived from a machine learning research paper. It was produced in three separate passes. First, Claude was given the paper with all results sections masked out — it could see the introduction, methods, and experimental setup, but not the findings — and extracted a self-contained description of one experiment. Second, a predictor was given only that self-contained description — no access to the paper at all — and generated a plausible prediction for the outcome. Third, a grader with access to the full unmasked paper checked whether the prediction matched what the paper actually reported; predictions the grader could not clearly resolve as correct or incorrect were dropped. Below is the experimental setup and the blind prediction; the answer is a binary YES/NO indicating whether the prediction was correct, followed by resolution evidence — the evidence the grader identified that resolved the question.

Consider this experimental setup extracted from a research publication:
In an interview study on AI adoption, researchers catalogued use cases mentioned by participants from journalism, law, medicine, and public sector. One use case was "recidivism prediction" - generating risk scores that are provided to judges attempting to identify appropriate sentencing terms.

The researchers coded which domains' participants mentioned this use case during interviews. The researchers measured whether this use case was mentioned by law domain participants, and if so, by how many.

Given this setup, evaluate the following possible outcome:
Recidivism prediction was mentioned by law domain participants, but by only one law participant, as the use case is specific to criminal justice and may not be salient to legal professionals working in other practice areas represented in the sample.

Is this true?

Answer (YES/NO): YES